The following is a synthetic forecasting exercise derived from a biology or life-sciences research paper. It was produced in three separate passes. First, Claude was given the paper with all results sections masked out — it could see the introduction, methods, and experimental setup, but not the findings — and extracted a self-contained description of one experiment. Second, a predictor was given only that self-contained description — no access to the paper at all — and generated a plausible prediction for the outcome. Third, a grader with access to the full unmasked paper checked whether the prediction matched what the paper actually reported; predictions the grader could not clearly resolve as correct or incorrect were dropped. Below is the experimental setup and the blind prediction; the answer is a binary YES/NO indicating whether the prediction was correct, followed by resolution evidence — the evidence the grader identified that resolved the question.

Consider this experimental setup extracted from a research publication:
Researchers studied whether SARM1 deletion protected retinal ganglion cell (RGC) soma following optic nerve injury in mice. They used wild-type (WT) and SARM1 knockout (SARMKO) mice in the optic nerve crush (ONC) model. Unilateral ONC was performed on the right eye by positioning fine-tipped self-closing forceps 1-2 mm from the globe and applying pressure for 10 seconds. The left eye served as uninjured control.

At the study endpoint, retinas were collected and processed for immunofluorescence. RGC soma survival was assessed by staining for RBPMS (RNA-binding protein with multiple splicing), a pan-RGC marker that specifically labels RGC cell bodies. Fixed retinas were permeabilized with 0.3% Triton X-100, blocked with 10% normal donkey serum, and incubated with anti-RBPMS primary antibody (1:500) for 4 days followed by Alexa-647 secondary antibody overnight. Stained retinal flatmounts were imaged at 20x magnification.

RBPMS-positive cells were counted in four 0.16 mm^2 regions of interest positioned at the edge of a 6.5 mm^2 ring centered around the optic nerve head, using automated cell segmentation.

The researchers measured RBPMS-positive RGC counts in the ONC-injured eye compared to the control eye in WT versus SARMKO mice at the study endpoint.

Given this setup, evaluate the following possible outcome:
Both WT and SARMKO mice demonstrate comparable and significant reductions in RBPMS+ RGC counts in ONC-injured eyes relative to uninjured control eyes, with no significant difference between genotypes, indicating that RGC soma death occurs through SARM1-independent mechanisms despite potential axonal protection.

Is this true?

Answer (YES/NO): YES